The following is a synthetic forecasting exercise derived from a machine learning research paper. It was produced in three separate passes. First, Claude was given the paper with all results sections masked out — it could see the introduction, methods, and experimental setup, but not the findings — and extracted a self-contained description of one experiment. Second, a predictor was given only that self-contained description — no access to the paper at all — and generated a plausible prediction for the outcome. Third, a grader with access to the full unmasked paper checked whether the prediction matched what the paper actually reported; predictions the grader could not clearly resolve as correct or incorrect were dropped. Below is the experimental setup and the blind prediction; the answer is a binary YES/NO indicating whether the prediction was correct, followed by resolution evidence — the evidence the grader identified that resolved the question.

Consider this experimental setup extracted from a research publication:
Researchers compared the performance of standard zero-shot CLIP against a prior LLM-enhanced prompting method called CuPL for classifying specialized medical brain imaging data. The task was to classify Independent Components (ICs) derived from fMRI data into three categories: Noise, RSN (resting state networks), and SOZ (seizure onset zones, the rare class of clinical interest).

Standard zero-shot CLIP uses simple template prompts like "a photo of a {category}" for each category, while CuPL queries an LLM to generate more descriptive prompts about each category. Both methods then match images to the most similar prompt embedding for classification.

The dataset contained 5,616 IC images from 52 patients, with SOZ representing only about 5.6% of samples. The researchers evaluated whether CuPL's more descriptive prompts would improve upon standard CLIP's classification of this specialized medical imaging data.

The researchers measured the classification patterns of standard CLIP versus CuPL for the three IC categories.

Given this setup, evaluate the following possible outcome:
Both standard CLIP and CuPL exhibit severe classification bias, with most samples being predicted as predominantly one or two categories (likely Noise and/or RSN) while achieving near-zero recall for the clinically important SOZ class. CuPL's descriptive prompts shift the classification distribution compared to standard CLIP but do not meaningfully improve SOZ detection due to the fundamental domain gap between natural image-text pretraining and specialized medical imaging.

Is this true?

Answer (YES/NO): YES